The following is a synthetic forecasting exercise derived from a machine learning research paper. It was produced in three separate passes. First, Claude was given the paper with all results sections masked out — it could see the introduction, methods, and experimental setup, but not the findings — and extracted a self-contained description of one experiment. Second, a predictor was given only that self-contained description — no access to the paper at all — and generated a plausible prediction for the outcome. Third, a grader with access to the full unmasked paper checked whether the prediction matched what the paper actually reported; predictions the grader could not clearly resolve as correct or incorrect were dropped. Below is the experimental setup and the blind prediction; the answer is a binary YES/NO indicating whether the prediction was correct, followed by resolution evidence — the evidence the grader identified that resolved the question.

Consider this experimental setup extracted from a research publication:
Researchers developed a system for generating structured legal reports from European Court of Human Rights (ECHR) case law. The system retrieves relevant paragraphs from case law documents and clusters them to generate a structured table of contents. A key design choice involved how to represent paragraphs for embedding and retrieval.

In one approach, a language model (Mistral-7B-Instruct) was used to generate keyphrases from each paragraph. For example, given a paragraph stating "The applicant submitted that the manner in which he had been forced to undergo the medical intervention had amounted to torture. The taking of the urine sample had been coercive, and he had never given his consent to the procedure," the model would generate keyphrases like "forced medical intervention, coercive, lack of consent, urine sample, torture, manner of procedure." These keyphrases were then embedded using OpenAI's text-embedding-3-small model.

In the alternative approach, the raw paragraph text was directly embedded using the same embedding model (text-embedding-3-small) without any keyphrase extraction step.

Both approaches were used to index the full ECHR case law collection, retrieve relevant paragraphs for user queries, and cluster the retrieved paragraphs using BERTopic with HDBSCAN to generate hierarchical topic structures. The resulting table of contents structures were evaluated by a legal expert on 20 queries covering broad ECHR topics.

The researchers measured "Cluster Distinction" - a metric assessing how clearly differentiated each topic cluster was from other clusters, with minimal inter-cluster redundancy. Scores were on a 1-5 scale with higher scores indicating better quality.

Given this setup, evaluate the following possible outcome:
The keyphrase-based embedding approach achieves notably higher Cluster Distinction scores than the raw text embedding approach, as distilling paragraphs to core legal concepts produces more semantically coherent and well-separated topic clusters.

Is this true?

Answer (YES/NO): YES